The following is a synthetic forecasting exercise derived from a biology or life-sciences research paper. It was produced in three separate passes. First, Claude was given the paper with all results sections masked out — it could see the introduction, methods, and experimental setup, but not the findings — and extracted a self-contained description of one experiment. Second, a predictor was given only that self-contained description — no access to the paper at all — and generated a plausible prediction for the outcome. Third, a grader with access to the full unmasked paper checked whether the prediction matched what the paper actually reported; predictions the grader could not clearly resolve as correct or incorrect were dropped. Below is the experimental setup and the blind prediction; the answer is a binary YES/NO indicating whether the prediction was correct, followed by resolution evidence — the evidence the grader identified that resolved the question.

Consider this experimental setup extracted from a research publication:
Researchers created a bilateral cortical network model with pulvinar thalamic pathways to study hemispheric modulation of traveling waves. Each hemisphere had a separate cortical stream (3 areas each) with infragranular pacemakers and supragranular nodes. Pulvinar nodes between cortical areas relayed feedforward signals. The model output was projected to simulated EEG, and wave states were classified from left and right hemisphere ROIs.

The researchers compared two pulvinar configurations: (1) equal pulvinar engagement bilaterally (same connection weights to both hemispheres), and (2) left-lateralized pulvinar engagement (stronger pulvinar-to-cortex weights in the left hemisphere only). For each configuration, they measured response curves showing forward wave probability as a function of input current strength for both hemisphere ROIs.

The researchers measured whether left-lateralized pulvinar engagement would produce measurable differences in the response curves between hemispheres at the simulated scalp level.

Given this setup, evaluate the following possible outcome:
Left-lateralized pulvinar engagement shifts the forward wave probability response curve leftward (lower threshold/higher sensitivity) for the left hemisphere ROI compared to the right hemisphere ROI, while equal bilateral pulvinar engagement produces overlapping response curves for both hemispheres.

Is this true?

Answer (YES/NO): NO